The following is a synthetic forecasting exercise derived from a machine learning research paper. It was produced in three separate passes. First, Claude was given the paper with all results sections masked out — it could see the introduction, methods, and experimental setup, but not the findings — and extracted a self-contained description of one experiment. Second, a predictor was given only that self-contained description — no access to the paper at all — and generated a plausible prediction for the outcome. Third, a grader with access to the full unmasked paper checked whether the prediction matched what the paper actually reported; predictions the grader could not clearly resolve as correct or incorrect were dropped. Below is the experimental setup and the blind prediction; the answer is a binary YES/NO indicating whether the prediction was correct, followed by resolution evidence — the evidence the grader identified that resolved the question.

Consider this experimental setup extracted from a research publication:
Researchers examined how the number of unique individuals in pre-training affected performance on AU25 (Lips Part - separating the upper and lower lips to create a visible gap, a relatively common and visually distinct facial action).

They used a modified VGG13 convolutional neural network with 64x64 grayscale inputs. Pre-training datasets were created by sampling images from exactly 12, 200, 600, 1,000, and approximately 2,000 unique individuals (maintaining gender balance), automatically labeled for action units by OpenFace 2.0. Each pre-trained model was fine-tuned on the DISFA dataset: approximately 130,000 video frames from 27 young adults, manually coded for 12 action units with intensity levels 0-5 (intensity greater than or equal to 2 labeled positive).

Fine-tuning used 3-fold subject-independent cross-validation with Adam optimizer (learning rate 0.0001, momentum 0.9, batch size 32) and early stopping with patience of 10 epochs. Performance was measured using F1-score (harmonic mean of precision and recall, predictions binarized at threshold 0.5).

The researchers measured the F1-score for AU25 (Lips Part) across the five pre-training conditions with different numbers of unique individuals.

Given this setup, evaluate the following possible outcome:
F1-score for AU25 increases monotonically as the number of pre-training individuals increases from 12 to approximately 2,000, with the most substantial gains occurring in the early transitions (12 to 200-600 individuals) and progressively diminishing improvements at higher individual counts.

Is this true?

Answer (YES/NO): NO